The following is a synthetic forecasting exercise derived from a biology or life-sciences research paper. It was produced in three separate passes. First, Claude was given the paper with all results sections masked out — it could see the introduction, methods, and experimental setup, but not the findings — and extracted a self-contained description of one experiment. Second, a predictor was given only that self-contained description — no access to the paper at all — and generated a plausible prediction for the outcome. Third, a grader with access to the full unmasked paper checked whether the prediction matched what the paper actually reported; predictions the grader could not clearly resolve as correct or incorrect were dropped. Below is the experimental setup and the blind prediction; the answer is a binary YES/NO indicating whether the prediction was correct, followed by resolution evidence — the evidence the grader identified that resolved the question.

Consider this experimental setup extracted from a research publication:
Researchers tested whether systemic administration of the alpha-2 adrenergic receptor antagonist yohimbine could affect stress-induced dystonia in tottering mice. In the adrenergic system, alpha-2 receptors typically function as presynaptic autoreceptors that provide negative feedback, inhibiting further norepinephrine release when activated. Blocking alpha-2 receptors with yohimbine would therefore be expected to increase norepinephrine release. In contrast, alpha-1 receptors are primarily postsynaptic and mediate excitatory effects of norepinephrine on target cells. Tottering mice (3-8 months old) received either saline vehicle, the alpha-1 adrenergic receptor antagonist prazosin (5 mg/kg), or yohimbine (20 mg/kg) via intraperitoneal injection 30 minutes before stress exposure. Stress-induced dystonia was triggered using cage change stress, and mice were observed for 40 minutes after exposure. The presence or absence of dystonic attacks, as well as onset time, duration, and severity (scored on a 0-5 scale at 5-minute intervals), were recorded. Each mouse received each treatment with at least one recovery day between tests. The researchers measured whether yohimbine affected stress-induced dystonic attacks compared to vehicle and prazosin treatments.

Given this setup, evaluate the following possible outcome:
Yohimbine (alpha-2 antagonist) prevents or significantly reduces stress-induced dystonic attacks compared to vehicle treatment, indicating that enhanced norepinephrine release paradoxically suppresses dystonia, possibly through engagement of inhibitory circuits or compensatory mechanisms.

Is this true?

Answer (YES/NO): NO